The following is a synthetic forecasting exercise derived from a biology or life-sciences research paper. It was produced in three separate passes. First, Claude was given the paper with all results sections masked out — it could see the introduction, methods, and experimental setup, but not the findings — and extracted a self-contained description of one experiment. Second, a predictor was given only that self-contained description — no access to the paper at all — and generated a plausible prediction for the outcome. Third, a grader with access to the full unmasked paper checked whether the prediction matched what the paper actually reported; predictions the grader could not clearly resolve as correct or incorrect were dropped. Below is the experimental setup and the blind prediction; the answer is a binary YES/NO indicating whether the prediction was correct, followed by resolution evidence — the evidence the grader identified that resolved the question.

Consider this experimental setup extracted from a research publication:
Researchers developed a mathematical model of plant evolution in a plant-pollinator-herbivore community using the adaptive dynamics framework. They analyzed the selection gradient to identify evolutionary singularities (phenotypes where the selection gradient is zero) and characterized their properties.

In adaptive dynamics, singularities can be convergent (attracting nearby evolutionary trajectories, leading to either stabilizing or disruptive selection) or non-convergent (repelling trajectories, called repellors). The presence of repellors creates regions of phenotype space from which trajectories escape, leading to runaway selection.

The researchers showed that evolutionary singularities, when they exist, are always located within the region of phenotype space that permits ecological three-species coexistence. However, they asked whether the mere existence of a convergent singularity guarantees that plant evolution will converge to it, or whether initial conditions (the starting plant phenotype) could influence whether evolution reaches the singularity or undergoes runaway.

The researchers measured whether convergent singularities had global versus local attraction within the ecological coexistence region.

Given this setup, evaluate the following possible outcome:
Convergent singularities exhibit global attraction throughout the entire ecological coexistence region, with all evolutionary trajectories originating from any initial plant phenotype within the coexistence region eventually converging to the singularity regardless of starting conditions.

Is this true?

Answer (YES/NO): NO